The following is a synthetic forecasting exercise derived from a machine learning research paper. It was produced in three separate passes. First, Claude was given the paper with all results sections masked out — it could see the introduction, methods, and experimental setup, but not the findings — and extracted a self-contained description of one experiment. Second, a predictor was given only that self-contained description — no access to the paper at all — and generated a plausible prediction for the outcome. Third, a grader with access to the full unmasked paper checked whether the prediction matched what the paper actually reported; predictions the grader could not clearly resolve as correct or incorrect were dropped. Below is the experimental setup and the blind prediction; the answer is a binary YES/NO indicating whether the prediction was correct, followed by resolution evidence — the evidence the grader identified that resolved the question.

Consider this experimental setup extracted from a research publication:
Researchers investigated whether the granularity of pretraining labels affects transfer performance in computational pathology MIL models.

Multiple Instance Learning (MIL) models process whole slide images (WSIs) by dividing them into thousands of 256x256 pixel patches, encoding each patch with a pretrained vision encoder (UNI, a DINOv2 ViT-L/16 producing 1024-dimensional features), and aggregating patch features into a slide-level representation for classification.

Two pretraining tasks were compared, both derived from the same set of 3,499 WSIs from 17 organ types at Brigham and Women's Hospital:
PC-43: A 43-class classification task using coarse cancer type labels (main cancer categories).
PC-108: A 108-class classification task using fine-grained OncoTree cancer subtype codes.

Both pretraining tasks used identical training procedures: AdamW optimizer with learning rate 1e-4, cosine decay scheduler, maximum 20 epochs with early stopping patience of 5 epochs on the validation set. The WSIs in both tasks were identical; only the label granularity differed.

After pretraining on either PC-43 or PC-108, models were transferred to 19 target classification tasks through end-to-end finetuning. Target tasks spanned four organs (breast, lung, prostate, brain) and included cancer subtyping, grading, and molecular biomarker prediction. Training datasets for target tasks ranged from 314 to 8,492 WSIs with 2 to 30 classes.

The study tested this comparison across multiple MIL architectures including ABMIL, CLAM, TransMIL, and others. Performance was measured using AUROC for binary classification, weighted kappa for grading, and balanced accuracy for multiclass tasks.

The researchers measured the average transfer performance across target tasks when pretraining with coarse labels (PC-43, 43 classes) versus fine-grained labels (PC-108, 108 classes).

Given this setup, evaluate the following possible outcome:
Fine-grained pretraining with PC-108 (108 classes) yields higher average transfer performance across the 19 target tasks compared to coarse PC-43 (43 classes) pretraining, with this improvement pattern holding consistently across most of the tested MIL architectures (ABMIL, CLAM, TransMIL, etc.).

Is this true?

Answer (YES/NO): YES